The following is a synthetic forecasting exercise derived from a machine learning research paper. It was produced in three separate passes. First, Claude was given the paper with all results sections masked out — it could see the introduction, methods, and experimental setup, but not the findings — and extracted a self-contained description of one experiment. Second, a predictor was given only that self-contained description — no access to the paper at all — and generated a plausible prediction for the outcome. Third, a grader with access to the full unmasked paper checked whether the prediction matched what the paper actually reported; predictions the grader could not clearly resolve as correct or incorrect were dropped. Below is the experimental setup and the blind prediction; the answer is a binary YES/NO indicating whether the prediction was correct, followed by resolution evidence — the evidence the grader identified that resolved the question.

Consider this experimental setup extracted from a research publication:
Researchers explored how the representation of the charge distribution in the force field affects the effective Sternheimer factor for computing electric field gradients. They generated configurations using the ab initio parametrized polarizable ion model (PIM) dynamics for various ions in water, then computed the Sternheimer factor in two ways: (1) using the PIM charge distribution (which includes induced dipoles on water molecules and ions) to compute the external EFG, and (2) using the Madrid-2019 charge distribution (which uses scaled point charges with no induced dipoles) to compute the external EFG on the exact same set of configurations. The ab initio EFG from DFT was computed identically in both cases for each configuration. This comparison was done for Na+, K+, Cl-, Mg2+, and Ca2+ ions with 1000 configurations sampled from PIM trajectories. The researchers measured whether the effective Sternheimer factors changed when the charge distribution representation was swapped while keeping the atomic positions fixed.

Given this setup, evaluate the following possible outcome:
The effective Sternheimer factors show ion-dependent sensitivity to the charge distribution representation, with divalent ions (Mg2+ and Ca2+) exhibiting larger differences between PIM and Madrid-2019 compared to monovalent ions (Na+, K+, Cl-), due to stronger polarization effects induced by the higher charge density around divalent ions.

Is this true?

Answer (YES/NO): NO